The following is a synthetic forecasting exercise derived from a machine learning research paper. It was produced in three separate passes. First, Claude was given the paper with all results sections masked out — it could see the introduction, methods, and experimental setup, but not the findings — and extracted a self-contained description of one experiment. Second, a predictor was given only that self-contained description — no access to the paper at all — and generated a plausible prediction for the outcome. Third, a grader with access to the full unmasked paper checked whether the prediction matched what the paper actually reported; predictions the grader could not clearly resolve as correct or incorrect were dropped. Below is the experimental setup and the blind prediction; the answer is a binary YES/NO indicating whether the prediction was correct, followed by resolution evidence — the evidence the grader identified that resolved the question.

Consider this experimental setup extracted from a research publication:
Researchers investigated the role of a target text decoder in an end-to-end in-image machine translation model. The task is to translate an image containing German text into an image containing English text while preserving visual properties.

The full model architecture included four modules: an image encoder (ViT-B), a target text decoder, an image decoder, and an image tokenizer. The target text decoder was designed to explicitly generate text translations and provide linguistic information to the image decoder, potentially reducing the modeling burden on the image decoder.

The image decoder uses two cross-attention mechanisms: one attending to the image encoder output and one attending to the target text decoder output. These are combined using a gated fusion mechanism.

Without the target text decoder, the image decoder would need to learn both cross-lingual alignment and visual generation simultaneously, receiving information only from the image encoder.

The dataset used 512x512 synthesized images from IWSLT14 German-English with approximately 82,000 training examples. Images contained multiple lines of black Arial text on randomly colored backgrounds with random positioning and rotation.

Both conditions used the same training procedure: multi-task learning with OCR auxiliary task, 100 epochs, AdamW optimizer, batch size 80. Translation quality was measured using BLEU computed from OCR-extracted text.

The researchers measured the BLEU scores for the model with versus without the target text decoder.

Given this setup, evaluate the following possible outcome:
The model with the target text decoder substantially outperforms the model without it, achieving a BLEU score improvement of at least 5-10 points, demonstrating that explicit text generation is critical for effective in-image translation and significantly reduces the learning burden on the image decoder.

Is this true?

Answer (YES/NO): YES